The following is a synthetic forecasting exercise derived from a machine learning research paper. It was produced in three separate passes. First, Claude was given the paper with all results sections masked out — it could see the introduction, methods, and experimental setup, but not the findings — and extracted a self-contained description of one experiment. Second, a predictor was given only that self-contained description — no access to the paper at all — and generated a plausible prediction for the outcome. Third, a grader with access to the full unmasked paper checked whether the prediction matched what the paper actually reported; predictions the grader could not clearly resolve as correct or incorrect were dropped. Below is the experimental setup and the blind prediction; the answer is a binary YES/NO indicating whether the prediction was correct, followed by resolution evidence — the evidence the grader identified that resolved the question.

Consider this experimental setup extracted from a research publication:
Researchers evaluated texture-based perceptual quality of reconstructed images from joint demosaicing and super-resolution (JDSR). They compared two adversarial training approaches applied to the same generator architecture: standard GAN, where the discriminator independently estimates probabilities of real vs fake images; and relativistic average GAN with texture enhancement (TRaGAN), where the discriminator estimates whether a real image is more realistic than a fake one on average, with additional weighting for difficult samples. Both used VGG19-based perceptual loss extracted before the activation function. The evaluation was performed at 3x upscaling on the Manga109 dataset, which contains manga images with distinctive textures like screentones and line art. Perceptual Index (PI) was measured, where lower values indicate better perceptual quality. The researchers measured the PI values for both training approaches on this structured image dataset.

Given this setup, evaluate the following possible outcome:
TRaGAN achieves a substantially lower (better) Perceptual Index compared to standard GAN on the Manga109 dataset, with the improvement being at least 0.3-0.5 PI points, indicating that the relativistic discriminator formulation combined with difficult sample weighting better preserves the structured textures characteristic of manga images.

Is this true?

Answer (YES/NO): NO